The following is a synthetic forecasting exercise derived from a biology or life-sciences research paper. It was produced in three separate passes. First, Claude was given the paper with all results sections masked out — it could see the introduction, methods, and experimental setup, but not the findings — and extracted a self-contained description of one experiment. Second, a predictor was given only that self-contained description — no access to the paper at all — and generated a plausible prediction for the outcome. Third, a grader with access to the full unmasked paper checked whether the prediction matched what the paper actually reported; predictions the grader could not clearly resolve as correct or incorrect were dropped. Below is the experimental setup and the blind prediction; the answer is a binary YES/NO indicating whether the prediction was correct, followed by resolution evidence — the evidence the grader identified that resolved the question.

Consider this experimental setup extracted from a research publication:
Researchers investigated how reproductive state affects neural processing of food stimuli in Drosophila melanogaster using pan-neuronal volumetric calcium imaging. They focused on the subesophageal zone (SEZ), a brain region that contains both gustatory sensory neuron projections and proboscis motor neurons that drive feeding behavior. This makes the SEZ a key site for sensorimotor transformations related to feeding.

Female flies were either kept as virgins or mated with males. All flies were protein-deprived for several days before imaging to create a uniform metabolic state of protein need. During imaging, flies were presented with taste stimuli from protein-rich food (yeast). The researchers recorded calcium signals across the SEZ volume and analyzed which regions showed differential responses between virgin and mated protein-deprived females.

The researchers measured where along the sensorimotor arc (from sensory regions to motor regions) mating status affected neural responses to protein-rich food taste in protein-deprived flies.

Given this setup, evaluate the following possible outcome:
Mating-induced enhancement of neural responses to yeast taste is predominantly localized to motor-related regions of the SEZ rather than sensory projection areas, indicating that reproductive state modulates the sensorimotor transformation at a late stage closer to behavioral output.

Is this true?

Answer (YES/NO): YES